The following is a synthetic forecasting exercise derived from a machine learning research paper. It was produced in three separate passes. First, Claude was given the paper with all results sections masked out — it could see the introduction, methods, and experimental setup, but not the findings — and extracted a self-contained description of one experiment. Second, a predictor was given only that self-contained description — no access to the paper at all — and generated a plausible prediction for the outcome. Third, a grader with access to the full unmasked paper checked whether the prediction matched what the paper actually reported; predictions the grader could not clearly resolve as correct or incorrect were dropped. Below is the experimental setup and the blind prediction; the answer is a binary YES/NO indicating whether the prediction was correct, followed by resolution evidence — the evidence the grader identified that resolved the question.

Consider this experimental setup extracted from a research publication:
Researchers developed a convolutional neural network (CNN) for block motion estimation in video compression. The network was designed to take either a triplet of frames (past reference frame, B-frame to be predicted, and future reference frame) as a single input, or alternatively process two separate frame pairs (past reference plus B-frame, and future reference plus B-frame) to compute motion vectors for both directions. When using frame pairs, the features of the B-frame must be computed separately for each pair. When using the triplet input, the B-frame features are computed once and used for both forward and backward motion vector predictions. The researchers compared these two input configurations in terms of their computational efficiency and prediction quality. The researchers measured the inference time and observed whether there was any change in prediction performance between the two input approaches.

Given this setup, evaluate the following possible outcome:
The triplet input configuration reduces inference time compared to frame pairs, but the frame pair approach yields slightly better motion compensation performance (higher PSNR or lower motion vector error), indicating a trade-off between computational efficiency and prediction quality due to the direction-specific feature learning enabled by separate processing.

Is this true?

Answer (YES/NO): YES